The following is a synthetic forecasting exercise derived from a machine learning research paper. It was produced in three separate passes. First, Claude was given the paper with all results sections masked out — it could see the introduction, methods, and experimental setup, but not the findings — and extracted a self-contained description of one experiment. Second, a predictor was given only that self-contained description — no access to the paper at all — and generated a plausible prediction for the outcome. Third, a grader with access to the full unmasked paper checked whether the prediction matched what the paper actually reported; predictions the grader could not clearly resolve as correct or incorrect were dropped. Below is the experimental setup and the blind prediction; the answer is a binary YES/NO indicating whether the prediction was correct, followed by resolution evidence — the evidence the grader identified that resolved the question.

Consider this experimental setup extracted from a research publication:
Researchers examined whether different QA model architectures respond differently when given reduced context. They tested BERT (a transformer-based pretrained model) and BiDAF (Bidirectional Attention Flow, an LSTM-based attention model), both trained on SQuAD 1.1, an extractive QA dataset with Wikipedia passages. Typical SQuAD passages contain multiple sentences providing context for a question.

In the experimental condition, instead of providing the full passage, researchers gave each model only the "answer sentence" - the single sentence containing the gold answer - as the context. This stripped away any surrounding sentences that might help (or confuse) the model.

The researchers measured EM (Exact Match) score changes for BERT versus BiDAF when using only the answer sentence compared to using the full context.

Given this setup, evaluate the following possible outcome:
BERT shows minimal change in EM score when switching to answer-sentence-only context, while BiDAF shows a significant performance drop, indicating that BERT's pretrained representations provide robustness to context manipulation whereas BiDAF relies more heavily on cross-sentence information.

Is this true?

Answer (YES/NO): NO